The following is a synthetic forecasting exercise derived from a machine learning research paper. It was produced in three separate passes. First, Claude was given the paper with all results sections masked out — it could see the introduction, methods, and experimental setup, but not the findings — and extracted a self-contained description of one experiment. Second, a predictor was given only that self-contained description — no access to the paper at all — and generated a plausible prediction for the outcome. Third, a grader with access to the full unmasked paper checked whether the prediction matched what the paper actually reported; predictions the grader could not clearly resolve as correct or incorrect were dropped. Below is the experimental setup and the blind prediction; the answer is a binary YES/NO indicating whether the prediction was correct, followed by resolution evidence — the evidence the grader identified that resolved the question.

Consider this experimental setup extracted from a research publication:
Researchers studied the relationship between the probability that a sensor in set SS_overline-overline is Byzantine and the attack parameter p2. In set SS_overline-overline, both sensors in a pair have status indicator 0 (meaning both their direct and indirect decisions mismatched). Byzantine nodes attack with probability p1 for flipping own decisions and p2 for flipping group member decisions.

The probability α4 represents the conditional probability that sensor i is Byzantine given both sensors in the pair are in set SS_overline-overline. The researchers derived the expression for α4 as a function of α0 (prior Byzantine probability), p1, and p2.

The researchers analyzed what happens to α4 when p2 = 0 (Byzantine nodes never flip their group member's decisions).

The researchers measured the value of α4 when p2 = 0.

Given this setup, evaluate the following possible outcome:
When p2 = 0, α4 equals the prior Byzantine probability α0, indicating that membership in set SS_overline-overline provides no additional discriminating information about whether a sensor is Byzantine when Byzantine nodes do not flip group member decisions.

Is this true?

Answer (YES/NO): NO